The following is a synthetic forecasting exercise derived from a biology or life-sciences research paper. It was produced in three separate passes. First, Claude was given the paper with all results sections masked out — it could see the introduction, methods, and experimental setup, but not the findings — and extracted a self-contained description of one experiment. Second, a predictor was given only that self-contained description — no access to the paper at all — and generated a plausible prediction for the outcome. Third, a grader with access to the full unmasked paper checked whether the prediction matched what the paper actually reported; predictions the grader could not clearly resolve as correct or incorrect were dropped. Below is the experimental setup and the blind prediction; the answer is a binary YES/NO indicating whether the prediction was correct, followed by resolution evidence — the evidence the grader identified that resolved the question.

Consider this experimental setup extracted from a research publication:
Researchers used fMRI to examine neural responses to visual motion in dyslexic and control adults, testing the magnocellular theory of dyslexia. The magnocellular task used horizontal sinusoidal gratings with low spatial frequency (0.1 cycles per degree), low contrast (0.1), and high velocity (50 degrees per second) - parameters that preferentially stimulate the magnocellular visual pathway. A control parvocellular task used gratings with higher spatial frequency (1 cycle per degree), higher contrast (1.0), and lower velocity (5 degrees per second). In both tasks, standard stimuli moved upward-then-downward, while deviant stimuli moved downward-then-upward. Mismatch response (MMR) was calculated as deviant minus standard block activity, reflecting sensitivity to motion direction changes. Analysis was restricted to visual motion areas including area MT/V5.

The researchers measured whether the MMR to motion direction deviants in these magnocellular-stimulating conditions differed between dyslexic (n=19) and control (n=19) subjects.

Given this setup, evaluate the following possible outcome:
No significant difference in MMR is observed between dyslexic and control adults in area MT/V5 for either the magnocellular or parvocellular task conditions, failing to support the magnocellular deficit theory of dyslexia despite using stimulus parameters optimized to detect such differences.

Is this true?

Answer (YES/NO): YES